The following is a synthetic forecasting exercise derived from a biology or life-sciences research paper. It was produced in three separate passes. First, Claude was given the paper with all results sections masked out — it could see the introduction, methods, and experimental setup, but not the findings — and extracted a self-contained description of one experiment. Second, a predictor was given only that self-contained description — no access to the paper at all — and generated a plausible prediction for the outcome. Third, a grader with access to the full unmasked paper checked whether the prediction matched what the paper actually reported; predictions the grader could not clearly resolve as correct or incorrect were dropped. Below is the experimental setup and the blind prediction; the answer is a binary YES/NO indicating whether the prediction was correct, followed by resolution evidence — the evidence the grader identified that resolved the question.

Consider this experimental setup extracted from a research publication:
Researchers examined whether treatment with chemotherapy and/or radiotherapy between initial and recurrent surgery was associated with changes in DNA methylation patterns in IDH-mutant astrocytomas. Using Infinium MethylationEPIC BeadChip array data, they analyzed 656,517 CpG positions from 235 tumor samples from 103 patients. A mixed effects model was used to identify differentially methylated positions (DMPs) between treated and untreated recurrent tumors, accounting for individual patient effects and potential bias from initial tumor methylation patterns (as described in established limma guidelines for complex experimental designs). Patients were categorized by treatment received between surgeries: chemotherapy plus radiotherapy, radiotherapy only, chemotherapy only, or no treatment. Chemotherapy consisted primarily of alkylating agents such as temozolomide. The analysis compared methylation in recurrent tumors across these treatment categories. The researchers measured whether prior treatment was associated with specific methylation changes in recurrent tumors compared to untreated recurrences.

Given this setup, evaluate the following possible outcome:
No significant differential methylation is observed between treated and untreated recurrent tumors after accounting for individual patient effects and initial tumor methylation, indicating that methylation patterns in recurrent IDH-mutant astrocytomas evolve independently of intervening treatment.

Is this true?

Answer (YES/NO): YES